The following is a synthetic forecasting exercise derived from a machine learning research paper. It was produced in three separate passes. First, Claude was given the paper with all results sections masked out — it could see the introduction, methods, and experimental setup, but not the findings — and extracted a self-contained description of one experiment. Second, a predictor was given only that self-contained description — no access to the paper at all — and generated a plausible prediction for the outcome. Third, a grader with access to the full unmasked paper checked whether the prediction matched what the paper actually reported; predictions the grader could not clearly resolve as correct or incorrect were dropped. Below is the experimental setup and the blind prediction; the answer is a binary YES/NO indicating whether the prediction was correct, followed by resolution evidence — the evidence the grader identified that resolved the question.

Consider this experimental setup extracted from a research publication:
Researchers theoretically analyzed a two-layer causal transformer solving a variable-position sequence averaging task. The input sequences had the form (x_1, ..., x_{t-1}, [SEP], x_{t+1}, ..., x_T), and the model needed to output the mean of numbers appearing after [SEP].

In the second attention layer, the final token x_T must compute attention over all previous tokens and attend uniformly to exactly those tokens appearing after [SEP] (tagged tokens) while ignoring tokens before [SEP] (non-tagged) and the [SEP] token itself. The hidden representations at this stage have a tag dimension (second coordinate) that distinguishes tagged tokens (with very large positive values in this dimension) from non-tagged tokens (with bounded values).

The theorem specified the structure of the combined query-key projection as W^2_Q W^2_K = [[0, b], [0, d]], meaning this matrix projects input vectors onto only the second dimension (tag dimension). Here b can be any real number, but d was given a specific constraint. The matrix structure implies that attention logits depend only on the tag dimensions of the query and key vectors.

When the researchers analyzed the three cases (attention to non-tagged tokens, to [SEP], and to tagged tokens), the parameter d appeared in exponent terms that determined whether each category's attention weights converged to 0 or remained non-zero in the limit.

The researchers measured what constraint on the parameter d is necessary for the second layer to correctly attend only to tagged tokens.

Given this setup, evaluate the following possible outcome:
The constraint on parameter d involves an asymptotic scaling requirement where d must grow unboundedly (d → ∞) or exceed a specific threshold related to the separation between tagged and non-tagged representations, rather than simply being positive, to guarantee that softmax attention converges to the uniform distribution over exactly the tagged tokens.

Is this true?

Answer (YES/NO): NO